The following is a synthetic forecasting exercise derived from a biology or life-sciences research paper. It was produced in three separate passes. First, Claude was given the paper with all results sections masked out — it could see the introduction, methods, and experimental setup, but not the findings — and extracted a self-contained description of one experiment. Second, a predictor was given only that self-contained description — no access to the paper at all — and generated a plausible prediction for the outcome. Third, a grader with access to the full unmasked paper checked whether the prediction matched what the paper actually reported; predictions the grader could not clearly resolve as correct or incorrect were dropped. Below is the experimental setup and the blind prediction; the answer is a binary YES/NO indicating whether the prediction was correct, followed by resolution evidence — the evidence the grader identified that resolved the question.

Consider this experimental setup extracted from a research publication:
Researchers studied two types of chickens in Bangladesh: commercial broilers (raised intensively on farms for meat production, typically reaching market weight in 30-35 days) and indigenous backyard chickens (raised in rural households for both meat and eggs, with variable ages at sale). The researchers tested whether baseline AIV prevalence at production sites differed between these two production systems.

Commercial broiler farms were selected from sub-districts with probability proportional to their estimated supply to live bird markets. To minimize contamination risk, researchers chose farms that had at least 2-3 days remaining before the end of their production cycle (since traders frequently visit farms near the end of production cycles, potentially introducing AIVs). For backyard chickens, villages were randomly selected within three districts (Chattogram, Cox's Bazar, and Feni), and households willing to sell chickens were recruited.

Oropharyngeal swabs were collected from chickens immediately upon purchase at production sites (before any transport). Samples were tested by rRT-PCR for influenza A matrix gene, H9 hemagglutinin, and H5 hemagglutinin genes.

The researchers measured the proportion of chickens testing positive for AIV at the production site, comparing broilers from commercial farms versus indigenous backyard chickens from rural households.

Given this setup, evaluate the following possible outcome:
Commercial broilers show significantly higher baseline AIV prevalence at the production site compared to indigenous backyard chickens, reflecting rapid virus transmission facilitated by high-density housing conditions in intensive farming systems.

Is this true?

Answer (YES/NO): NO